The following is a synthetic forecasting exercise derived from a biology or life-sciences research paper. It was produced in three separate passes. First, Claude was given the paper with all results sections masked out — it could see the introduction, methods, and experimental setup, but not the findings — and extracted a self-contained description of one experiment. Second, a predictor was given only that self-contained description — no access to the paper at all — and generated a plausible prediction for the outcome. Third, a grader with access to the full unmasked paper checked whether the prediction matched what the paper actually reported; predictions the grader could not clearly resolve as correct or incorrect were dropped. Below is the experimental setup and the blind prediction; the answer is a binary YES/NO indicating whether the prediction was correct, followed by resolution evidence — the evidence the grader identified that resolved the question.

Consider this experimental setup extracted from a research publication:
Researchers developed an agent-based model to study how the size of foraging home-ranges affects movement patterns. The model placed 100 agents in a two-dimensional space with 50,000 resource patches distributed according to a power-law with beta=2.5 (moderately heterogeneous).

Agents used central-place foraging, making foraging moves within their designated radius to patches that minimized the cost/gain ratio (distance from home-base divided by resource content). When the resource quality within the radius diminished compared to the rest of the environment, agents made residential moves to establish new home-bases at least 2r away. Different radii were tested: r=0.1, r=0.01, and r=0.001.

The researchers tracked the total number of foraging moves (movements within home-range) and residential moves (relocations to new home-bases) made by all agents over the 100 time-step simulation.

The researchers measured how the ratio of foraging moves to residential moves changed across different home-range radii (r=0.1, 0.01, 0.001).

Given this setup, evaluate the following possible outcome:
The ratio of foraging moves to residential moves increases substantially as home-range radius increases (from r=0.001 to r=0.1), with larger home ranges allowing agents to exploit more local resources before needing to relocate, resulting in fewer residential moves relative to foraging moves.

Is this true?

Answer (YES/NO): YES